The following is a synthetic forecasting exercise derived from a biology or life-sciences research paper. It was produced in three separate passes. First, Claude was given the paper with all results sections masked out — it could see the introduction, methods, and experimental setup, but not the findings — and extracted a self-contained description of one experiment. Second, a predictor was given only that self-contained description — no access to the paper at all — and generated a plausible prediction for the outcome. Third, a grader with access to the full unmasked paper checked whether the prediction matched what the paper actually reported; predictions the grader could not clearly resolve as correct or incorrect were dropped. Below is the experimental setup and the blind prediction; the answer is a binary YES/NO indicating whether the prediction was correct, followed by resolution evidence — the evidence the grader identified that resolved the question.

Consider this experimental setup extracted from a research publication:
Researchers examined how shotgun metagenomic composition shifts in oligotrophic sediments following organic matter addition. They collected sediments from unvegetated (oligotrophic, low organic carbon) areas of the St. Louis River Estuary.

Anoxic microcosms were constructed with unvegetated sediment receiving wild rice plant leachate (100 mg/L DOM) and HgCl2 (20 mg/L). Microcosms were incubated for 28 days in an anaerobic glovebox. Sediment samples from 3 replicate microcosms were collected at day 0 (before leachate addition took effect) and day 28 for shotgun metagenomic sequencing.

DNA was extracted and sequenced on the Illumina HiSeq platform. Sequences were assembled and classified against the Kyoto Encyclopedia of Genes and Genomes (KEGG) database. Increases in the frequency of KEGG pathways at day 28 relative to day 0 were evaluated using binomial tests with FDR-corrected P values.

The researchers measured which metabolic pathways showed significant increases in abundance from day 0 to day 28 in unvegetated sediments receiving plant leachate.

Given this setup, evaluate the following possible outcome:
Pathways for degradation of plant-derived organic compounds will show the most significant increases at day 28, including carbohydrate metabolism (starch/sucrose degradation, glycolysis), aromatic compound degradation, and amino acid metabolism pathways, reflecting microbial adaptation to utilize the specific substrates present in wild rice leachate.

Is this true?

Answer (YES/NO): NO